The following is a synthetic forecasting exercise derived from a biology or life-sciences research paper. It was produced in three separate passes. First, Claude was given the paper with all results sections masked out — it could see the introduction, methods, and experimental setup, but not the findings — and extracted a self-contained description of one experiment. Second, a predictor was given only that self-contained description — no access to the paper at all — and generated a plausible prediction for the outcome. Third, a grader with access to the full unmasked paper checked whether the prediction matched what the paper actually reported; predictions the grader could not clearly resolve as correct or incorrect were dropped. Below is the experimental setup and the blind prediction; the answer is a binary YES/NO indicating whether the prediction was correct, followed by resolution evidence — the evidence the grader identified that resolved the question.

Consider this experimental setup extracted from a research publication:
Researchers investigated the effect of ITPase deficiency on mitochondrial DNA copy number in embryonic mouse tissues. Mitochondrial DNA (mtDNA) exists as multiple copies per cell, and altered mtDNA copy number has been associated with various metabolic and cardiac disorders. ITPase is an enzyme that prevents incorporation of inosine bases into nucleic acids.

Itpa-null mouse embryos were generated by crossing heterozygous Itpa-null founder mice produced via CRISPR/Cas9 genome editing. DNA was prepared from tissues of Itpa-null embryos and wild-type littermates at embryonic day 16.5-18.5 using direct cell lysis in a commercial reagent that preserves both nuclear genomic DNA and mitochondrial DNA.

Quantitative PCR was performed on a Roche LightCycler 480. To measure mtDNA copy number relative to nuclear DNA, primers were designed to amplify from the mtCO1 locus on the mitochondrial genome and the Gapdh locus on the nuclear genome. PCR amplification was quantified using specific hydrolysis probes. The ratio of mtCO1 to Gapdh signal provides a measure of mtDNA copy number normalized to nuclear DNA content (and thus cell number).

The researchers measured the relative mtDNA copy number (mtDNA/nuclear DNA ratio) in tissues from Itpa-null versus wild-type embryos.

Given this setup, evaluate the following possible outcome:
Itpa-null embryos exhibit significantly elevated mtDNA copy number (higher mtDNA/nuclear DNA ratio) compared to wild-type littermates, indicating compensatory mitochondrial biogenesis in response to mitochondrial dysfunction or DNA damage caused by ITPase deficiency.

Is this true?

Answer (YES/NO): NO